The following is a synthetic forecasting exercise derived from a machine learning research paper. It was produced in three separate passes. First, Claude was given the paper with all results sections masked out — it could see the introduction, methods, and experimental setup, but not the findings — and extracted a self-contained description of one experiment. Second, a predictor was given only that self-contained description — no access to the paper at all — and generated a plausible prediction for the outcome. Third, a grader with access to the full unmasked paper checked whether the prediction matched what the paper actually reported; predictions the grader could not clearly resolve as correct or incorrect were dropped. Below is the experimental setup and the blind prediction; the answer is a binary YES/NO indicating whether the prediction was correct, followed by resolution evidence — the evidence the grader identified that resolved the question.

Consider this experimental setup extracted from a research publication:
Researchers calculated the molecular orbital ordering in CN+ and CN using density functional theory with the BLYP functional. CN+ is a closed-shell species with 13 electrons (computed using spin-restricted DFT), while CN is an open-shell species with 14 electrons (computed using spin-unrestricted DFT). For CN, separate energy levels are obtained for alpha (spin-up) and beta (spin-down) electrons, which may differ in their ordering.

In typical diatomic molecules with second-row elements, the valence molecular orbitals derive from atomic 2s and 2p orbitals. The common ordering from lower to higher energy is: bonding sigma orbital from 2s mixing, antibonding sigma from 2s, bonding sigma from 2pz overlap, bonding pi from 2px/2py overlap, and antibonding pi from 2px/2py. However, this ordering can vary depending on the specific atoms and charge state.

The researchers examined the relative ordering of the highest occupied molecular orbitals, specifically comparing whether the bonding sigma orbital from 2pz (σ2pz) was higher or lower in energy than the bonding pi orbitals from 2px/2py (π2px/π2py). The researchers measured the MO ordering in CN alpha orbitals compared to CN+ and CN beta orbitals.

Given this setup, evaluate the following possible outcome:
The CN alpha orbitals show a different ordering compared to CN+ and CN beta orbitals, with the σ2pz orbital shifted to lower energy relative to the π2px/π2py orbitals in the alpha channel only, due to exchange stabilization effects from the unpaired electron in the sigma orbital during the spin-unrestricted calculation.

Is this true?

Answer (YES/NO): YES